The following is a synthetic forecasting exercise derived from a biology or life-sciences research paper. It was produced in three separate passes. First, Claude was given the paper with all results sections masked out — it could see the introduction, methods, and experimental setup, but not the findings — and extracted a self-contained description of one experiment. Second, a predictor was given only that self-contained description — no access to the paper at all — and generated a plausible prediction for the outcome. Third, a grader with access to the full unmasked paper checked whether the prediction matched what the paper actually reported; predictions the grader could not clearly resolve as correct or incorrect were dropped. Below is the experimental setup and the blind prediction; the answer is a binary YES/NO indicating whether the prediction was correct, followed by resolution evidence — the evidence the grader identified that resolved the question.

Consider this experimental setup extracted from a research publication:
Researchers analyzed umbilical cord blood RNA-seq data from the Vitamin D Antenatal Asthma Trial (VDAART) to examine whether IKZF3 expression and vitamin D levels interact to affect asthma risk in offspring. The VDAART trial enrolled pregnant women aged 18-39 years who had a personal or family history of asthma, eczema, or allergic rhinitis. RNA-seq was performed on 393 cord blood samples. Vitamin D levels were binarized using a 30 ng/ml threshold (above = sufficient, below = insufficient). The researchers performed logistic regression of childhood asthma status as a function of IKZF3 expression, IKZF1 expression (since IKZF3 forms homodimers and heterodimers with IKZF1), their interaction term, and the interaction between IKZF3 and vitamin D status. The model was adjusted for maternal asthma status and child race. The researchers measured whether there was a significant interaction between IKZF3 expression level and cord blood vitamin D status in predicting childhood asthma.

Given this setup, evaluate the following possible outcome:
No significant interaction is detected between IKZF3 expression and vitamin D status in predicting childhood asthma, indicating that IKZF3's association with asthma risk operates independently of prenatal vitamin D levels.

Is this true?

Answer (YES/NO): NO